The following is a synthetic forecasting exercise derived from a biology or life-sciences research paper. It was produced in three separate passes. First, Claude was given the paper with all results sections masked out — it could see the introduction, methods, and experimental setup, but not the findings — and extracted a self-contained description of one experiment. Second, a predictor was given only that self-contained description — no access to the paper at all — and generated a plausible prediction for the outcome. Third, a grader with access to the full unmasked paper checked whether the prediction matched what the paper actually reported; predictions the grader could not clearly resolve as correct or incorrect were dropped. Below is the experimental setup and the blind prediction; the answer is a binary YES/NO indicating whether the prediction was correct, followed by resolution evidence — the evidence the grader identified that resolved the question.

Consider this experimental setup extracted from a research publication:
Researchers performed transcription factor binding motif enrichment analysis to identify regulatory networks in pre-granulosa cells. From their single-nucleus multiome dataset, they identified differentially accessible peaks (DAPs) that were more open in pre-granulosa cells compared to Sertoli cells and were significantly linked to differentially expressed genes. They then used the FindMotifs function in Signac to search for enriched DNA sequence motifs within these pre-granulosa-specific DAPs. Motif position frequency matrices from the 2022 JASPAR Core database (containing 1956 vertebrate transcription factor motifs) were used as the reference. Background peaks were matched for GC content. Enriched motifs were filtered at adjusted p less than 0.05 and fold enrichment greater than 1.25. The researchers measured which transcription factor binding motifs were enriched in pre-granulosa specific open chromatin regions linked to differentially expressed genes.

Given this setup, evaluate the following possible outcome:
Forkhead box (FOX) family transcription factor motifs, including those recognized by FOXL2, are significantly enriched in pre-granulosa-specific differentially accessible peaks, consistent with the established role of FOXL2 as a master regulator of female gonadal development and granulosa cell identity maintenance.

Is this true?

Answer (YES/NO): NO